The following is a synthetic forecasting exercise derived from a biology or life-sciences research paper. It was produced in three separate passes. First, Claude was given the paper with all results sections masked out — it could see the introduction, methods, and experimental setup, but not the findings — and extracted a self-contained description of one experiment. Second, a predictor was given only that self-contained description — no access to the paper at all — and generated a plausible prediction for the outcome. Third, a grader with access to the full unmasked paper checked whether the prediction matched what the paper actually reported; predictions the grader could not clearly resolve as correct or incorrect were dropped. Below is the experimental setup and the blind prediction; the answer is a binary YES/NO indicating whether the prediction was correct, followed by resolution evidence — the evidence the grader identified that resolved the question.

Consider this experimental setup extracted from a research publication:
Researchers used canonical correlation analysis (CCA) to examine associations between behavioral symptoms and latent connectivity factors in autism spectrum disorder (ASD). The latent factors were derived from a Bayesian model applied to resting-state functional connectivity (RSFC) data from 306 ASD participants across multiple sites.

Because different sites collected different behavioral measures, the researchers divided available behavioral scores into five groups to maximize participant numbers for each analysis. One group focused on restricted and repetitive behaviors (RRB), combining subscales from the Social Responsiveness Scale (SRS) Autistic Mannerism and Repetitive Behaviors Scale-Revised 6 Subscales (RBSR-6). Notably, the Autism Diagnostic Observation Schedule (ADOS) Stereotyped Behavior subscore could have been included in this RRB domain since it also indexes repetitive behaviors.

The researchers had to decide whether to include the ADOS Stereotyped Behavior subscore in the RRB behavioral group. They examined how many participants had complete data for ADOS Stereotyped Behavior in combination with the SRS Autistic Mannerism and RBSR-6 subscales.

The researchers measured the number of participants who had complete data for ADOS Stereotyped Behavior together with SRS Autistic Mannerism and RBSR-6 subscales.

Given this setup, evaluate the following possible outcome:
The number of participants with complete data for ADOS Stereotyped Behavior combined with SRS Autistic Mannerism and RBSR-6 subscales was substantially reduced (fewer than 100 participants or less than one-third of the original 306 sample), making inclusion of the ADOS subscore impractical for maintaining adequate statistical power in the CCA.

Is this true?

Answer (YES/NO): YES